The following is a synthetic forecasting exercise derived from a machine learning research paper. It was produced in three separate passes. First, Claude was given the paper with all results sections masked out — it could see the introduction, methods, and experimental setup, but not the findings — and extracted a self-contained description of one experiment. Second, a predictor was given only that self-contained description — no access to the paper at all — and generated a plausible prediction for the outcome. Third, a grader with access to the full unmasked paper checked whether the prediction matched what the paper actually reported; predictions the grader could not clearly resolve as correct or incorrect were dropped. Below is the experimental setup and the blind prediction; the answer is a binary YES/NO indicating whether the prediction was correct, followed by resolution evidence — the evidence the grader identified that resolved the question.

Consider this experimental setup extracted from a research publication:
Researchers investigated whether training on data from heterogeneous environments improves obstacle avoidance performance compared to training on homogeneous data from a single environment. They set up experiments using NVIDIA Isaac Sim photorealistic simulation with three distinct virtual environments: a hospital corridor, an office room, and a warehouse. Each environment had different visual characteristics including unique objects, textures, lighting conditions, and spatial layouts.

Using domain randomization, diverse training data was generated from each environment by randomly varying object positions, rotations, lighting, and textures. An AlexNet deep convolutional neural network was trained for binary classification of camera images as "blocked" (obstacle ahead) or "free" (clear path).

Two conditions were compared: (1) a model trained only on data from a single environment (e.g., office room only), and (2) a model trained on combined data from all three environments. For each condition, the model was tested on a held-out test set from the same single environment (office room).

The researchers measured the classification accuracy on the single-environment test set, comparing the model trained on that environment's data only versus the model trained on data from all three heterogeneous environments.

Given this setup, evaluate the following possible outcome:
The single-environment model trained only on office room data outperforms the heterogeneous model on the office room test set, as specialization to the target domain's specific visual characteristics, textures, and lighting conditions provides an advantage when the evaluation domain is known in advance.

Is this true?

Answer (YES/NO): NO